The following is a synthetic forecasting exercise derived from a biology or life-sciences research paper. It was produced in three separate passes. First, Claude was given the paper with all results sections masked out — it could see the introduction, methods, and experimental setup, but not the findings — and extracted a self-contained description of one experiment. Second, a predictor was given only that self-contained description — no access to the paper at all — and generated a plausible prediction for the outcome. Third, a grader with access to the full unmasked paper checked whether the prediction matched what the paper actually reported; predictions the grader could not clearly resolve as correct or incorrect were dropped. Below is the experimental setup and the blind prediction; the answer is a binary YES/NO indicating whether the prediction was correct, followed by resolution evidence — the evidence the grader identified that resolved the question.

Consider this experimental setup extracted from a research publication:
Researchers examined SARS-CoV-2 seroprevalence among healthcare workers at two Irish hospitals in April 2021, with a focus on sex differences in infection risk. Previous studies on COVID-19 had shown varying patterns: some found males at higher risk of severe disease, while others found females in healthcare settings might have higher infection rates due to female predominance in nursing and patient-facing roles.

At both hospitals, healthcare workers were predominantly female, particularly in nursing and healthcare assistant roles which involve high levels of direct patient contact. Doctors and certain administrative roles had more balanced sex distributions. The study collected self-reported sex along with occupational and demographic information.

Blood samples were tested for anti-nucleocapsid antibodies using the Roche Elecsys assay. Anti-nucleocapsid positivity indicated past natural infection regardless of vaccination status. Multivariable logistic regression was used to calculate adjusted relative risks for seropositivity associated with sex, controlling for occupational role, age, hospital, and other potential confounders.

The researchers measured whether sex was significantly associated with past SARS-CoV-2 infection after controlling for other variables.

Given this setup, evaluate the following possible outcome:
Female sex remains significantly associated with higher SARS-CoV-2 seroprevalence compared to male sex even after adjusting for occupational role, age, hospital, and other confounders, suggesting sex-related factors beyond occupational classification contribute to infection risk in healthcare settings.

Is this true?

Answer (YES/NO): NO